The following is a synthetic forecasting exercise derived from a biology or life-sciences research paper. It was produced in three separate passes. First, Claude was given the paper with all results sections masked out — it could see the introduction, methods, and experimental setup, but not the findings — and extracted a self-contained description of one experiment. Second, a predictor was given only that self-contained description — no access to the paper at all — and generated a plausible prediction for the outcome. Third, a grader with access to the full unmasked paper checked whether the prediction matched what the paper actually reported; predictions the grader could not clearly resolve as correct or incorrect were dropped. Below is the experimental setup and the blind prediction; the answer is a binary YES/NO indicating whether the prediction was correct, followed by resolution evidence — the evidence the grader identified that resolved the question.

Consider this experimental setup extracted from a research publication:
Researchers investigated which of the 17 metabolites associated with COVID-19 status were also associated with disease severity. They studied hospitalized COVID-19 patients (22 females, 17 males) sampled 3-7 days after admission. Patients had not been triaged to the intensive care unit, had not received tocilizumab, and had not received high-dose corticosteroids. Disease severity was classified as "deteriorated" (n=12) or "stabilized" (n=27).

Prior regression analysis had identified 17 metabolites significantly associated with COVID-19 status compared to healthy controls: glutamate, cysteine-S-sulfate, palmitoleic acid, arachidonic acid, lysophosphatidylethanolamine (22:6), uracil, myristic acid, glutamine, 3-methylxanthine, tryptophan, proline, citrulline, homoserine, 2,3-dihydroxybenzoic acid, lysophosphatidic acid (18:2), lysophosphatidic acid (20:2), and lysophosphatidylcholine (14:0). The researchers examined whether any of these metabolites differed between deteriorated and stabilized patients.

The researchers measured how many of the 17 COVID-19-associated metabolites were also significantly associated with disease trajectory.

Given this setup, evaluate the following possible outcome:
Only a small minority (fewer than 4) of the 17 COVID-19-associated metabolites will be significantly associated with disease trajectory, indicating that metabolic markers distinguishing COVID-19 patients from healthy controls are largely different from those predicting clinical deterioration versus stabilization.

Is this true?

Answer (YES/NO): YES